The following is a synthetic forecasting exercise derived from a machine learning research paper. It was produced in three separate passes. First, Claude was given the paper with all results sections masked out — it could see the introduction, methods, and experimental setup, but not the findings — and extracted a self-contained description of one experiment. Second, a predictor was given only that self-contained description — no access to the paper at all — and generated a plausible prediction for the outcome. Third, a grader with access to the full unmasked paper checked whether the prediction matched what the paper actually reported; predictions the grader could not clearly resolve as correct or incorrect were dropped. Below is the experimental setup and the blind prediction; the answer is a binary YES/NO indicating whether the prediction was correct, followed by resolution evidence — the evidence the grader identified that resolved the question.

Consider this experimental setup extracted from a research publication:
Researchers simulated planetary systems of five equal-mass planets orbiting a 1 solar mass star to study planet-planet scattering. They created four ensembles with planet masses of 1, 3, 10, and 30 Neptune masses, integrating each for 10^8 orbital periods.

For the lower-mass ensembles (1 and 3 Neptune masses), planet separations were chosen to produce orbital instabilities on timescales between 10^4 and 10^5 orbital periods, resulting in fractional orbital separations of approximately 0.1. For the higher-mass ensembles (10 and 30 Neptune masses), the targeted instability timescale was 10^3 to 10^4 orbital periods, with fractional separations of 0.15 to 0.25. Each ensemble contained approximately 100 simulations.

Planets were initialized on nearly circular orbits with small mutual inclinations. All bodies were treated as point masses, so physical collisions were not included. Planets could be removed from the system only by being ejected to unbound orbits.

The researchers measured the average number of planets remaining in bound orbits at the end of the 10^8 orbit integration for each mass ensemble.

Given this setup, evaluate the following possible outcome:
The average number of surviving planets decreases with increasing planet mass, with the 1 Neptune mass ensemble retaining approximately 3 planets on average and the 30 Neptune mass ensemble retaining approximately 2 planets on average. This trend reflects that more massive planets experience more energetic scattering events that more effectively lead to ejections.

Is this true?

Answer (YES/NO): YES